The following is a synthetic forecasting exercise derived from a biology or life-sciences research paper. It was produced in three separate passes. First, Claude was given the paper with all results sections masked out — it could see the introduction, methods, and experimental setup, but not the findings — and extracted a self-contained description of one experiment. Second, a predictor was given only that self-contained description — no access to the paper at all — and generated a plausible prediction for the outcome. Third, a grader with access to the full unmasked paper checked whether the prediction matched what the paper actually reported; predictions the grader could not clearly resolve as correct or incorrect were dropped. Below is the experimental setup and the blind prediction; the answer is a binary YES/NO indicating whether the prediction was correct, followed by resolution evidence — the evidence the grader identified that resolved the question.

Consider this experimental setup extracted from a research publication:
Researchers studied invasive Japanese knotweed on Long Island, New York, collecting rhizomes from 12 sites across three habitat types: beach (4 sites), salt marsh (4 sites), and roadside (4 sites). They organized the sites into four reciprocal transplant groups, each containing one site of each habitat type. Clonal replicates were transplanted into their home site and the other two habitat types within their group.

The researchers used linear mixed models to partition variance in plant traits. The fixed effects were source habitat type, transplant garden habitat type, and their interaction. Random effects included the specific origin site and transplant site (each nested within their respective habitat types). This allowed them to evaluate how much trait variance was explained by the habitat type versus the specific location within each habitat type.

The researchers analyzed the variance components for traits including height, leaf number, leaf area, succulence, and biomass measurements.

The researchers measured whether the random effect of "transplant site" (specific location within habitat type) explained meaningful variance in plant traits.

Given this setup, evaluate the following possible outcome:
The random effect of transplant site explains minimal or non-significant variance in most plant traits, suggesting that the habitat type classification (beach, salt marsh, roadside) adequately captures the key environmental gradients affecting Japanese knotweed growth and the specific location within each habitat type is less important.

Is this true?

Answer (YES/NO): NO